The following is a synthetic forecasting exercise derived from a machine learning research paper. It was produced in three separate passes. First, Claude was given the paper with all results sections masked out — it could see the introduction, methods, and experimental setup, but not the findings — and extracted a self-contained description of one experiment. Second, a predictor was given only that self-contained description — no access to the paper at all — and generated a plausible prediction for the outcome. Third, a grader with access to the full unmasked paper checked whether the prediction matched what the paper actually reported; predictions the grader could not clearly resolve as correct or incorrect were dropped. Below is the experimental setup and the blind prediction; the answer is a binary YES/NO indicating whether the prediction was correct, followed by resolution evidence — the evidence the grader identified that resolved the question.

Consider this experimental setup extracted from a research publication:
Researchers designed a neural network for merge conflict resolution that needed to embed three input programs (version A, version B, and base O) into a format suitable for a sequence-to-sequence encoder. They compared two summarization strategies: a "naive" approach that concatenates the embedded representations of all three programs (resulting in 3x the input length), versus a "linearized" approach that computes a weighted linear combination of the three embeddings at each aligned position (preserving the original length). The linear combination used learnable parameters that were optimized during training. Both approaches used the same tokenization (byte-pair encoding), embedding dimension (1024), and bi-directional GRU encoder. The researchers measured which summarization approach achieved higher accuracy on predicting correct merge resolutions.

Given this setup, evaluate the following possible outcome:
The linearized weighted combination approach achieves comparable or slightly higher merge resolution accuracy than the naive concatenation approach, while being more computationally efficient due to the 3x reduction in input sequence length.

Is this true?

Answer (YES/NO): NO